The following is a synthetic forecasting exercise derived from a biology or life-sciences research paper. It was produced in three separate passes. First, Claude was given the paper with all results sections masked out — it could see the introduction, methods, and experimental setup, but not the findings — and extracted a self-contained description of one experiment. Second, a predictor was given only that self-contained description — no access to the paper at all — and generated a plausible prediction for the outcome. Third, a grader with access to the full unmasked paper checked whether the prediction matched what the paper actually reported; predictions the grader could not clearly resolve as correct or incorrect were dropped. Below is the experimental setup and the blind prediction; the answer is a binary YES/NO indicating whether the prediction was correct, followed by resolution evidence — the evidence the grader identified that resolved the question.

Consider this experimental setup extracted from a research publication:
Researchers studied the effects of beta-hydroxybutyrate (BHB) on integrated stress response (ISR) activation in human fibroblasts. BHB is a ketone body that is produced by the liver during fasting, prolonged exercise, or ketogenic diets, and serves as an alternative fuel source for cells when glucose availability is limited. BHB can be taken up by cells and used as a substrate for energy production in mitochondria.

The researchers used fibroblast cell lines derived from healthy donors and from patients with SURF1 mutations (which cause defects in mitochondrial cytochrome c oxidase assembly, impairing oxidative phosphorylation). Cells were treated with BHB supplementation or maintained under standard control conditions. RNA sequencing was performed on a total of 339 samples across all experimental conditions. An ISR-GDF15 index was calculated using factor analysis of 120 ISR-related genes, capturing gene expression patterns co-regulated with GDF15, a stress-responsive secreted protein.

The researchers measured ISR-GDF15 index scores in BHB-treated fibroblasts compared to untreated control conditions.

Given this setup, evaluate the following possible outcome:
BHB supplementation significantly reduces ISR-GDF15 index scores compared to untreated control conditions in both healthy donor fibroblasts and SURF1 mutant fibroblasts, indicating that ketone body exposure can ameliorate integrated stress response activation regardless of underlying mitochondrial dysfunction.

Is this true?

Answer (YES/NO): NO